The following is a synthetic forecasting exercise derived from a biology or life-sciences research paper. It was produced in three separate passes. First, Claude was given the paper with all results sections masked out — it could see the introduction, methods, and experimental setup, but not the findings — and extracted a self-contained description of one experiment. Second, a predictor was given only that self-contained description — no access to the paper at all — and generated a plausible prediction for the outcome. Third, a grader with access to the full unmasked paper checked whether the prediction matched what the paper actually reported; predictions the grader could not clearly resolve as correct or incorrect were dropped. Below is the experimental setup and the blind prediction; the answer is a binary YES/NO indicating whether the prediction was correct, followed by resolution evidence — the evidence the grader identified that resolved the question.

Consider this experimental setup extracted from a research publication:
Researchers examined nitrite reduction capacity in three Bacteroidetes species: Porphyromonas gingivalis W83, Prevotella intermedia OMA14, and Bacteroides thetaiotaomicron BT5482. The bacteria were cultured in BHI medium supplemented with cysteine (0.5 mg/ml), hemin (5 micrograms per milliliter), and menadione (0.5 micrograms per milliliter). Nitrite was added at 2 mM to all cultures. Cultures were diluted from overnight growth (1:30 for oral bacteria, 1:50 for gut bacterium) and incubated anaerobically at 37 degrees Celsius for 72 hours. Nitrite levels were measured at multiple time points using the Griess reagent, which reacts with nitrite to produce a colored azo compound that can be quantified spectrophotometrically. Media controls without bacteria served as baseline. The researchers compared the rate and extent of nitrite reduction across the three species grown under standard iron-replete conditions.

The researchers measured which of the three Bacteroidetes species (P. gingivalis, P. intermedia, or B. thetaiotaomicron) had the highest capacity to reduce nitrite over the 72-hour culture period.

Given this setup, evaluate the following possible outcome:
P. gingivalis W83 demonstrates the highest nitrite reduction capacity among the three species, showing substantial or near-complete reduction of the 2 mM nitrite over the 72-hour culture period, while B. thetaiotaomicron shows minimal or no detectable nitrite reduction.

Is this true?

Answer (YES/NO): NO